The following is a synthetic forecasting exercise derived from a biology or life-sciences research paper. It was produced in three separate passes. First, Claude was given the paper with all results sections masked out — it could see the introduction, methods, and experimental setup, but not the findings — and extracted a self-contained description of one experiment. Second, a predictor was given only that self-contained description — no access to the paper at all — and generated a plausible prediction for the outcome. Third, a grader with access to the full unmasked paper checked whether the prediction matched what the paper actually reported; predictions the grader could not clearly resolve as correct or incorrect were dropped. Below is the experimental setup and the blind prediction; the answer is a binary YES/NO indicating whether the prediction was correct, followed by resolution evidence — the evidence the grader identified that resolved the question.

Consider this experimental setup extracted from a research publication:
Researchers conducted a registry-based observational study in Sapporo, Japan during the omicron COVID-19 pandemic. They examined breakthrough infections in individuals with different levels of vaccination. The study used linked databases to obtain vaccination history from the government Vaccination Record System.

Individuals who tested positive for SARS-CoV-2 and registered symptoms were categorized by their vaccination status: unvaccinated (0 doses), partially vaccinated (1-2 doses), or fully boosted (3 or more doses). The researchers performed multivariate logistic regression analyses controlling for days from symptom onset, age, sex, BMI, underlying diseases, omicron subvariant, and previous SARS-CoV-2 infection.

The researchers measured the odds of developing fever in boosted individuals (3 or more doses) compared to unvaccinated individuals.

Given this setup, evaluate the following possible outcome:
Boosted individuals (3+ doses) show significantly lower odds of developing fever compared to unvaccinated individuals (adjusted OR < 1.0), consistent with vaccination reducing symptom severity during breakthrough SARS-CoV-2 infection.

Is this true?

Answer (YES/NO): YES